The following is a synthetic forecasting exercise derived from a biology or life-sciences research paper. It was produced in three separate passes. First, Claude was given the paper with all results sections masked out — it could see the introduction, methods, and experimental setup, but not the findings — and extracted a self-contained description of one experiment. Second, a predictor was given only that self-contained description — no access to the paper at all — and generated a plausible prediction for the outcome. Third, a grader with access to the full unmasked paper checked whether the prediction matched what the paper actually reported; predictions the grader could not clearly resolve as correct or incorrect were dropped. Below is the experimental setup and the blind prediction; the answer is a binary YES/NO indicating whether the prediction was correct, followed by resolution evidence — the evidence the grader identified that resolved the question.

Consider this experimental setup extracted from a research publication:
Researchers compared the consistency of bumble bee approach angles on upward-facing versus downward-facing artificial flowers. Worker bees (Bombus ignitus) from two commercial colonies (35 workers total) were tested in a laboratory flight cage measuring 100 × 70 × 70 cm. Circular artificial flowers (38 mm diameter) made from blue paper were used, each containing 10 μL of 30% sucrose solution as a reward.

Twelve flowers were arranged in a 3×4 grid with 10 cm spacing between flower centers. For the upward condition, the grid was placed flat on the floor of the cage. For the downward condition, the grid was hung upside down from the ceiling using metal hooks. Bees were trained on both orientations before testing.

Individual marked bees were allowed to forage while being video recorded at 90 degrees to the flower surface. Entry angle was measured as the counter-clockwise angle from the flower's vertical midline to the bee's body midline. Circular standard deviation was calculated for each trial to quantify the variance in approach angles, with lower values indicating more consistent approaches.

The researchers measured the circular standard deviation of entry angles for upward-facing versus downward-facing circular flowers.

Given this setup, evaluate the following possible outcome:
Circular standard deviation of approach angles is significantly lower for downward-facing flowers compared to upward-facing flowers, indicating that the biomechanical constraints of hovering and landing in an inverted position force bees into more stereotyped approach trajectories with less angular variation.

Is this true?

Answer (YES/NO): NO